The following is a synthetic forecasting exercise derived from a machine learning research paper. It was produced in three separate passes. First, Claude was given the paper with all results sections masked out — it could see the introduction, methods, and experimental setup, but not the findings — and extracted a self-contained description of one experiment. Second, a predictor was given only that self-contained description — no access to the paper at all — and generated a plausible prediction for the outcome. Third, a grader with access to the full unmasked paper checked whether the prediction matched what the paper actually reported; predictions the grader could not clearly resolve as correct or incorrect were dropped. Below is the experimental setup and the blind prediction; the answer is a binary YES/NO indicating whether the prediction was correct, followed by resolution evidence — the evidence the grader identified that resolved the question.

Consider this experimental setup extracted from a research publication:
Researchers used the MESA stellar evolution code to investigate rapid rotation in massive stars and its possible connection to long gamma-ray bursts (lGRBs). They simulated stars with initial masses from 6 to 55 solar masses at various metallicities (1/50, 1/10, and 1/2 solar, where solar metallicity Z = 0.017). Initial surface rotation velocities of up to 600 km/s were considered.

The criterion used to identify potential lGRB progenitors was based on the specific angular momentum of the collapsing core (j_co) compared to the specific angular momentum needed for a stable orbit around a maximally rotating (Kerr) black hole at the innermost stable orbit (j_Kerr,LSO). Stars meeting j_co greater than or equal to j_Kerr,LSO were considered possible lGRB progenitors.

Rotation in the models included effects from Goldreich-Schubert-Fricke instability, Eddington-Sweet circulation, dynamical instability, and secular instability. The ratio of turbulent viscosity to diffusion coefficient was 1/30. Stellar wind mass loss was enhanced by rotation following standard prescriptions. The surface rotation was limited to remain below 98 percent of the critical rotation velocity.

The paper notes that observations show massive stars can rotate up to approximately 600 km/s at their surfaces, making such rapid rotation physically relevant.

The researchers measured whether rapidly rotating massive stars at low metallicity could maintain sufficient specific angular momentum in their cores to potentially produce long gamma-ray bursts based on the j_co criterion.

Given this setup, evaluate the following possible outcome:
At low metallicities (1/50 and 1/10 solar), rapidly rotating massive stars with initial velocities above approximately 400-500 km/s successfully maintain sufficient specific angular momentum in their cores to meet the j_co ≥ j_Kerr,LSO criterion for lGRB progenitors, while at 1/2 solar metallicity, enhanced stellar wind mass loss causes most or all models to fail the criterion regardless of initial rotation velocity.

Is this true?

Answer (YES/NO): NO